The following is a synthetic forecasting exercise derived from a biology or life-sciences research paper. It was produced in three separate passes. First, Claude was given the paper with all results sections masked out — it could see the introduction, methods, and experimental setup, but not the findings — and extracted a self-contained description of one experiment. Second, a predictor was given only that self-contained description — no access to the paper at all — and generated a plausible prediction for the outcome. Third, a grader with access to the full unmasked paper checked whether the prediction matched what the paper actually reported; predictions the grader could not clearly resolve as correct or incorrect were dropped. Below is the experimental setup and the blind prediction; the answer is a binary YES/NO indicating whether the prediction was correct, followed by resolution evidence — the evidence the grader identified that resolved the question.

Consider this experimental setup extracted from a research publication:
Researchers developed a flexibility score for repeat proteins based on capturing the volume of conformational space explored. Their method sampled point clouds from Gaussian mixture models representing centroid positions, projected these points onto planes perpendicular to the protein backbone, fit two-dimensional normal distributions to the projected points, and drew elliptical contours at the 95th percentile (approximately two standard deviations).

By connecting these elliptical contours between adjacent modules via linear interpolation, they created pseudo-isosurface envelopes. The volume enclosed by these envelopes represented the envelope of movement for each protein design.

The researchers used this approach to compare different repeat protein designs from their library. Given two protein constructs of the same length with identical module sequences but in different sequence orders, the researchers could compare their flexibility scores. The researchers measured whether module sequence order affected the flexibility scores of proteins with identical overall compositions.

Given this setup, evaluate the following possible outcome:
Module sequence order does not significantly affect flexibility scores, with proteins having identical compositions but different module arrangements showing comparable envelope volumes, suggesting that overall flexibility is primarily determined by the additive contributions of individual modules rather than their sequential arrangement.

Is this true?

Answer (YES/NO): NO